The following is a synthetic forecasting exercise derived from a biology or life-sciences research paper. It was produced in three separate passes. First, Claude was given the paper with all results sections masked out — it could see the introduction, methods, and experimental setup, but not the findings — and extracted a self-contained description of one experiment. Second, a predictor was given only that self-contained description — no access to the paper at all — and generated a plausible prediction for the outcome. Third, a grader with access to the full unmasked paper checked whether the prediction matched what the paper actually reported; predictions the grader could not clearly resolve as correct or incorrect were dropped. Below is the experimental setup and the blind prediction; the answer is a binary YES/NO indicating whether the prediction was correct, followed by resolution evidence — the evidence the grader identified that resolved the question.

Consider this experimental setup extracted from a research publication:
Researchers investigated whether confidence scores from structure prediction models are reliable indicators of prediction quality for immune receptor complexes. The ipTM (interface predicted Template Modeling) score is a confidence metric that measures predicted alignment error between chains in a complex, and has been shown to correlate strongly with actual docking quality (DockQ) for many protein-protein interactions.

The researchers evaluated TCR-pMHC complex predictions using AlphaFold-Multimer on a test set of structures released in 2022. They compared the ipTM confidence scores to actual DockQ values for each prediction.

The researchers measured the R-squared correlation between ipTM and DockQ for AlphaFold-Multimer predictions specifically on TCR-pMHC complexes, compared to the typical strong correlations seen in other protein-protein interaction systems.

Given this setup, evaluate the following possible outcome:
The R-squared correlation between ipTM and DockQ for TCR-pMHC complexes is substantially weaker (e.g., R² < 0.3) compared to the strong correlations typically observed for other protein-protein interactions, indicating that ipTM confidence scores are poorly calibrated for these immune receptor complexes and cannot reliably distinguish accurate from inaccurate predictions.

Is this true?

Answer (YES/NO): YES